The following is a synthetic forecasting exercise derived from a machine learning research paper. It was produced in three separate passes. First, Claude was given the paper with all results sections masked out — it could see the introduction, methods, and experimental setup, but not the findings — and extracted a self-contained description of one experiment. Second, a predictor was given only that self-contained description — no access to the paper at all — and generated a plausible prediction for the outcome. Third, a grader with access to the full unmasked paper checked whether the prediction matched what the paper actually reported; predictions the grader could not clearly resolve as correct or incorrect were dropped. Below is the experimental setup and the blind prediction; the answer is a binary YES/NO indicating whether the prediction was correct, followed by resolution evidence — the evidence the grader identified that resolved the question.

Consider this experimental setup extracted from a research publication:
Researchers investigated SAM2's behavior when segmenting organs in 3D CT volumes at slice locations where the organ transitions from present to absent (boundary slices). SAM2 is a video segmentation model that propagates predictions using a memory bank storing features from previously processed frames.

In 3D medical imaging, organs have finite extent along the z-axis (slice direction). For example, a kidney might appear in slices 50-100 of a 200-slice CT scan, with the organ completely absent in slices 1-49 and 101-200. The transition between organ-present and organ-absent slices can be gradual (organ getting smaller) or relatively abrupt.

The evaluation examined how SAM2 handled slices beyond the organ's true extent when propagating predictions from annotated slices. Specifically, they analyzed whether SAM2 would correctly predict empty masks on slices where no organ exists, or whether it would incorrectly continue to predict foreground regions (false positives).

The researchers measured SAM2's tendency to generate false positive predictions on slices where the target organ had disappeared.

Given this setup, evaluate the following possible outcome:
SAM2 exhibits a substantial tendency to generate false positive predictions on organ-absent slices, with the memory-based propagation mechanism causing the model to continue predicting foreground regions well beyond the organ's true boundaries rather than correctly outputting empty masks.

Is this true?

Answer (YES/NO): YES